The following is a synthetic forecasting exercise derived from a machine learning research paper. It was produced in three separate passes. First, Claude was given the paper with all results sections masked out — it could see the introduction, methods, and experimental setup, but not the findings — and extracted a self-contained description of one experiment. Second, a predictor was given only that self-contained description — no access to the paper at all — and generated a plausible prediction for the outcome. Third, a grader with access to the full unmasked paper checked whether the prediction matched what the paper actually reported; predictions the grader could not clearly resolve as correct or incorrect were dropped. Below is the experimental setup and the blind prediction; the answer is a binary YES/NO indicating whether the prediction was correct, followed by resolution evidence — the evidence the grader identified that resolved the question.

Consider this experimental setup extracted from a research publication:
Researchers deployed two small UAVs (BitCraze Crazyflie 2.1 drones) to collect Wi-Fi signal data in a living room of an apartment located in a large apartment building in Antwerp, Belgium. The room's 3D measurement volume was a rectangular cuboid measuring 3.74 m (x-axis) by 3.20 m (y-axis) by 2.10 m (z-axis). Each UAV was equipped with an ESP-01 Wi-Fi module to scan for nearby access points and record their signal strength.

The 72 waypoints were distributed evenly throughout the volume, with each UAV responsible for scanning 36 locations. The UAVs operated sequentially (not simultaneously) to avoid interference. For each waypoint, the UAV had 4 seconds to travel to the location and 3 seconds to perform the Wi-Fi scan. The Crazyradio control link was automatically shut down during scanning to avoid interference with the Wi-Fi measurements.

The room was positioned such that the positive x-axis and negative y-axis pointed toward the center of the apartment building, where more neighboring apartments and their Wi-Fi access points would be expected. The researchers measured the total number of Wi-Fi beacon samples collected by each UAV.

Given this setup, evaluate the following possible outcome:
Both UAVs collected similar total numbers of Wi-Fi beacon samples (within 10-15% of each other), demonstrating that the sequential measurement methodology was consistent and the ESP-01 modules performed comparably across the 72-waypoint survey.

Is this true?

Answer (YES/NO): NO